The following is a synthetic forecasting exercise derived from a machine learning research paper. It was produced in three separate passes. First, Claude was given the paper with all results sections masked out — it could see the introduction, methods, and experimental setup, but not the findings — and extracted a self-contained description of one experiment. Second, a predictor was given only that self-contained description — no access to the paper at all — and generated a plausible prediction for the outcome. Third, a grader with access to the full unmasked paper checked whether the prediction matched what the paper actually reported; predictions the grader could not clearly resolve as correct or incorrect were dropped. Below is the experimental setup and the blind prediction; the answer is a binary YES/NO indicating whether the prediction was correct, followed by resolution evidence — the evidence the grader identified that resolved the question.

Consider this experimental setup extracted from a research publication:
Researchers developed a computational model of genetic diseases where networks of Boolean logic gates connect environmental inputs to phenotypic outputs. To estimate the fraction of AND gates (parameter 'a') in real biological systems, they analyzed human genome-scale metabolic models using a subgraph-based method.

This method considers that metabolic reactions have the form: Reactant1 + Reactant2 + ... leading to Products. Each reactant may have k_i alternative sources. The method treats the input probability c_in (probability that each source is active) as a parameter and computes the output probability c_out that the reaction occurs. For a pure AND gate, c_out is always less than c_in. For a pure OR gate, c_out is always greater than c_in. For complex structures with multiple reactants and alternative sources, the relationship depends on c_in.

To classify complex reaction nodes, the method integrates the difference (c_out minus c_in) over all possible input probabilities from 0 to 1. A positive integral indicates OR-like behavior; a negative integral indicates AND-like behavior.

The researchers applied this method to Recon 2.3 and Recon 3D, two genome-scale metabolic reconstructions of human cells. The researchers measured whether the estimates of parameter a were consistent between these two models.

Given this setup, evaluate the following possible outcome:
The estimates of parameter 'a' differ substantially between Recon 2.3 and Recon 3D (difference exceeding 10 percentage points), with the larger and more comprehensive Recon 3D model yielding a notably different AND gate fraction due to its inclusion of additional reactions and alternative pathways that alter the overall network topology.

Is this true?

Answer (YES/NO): YES